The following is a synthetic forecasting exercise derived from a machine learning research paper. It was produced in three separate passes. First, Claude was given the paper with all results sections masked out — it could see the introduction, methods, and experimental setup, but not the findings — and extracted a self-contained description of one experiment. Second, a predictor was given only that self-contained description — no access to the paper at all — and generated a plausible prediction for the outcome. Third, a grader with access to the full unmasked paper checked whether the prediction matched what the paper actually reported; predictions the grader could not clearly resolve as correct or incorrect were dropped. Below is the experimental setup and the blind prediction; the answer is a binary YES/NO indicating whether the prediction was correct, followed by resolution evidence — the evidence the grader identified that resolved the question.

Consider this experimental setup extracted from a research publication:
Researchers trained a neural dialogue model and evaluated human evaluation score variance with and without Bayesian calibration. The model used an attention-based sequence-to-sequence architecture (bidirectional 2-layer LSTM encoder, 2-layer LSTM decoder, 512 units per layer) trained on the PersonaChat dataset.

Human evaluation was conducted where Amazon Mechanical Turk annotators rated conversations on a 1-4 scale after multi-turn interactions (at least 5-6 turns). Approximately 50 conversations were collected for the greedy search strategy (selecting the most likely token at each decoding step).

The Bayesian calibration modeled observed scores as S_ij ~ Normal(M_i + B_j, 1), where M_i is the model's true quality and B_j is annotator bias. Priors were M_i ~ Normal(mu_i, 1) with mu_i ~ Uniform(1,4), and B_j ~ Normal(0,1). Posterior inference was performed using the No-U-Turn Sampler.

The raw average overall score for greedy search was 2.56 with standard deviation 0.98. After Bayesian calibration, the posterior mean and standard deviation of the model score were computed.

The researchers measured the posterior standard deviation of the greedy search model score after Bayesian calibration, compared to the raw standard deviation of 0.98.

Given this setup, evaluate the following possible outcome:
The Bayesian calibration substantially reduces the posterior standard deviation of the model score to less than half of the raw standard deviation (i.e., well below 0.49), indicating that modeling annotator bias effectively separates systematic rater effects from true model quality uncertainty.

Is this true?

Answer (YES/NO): YES